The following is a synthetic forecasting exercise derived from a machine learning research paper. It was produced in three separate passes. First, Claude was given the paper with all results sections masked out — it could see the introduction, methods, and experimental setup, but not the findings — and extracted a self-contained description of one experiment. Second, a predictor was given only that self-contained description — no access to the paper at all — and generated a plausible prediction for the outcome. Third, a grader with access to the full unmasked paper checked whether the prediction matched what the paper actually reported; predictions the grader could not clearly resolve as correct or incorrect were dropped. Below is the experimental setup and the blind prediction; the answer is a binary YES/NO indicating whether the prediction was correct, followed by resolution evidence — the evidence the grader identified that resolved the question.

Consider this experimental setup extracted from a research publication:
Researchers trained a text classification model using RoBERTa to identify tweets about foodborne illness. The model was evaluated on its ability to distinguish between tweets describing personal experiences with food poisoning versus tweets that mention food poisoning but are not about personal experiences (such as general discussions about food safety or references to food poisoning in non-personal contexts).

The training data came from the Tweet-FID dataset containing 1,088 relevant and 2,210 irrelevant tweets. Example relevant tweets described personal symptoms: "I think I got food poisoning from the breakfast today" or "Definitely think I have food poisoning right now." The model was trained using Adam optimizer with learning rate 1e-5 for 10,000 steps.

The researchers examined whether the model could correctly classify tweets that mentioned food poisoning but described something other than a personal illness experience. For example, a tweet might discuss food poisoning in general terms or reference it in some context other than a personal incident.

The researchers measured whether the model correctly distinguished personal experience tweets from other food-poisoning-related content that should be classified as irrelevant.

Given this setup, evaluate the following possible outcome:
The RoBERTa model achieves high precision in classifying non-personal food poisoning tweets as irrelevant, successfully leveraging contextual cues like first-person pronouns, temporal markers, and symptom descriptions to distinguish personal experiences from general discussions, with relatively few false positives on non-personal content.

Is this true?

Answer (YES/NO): NO